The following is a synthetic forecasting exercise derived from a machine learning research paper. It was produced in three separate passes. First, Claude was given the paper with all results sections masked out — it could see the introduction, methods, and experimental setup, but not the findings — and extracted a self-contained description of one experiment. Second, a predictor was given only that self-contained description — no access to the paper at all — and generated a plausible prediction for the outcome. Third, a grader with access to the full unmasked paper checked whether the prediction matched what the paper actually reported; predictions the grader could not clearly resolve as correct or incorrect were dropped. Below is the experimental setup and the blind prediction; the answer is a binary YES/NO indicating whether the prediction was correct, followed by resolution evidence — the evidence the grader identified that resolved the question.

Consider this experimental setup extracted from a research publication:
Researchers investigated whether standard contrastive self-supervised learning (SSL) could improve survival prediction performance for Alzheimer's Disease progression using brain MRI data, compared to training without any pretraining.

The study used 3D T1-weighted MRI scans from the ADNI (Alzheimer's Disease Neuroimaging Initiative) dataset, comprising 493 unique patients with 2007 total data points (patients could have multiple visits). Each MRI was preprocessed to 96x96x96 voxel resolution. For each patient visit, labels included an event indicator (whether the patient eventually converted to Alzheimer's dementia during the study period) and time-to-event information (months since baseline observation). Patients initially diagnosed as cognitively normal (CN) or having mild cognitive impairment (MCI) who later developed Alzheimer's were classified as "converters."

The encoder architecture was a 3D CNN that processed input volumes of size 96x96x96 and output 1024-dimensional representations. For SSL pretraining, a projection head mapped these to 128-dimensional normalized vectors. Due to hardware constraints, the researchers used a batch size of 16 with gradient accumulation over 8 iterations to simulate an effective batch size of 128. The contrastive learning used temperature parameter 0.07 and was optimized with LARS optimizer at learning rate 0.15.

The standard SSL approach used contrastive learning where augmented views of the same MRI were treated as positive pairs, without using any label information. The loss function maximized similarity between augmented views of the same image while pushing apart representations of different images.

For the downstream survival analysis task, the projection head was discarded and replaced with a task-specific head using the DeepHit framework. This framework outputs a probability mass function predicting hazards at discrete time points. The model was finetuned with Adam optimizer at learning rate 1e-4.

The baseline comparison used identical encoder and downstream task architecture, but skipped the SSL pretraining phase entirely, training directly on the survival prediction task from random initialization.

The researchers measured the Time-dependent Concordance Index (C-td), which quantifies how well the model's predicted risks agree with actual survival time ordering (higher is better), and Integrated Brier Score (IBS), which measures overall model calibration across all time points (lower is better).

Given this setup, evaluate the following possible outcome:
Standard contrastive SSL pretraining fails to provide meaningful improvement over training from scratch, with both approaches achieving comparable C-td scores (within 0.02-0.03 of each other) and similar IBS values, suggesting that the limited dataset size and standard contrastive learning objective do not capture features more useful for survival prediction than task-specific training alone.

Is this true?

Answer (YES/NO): NO